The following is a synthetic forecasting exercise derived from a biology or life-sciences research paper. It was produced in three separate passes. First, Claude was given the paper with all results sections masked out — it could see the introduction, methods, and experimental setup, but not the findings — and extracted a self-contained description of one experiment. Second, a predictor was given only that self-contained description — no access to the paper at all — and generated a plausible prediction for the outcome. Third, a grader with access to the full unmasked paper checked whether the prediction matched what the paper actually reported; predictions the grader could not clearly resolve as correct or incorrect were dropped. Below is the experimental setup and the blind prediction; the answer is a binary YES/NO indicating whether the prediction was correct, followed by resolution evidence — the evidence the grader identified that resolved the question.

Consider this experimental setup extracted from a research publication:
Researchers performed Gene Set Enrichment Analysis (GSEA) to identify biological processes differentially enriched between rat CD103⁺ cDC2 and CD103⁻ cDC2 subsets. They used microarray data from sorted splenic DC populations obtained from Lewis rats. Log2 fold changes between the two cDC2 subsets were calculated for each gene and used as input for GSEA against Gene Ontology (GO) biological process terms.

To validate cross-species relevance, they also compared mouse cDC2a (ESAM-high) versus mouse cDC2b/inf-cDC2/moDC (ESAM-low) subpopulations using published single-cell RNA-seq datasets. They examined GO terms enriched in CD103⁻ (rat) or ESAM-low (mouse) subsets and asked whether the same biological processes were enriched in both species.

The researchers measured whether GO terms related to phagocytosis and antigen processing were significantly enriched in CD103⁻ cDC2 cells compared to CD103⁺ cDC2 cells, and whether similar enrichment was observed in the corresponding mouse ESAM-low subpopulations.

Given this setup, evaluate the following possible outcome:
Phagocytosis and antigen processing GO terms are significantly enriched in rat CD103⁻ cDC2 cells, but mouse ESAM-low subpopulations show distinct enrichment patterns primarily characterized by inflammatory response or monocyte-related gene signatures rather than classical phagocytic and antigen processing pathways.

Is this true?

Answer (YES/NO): NO